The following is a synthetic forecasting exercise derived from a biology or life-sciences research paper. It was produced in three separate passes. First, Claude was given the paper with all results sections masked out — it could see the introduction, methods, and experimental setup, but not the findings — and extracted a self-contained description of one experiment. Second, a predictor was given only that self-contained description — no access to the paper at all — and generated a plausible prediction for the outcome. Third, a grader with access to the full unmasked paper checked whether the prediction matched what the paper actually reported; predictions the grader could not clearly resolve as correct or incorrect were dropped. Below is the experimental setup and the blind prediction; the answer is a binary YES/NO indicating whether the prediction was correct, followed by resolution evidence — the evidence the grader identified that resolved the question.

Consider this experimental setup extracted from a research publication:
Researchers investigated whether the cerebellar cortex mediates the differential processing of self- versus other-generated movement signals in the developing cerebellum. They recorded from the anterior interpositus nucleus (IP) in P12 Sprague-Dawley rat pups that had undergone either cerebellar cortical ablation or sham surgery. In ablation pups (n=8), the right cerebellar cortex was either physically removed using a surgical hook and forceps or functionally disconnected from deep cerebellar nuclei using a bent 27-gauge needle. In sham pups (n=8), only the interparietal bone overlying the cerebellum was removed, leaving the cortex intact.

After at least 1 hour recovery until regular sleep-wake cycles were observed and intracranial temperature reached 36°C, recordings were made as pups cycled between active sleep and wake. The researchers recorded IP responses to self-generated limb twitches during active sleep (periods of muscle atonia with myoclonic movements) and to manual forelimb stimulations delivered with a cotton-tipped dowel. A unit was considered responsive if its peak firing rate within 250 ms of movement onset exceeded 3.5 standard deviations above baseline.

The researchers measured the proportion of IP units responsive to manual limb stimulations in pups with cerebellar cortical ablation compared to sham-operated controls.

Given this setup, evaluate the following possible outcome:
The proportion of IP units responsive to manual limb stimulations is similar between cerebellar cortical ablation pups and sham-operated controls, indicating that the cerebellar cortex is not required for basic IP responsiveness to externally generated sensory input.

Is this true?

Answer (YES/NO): NO